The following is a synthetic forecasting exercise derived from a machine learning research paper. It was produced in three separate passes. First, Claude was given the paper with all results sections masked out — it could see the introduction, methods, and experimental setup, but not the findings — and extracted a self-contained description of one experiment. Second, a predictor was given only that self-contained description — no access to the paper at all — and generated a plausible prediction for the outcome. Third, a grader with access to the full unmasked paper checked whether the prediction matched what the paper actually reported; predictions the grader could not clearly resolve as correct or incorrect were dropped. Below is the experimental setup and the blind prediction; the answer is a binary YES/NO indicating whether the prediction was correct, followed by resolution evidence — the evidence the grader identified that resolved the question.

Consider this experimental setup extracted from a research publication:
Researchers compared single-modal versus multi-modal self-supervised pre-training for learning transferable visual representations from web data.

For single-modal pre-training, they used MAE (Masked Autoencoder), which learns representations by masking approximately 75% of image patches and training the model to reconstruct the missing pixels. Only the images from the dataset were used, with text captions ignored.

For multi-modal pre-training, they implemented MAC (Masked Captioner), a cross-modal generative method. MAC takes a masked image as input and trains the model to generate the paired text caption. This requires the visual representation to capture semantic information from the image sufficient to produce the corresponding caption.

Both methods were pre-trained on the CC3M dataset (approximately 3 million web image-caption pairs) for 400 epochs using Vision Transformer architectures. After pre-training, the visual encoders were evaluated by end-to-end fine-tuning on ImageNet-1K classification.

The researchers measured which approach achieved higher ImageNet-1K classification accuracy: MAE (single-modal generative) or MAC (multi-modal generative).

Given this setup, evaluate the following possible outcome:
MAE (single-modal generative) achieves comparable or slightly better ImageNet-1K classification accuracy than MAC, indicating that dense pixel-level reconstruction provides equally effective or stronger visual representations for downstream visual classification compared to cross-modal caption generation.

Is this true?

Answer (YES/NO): YES